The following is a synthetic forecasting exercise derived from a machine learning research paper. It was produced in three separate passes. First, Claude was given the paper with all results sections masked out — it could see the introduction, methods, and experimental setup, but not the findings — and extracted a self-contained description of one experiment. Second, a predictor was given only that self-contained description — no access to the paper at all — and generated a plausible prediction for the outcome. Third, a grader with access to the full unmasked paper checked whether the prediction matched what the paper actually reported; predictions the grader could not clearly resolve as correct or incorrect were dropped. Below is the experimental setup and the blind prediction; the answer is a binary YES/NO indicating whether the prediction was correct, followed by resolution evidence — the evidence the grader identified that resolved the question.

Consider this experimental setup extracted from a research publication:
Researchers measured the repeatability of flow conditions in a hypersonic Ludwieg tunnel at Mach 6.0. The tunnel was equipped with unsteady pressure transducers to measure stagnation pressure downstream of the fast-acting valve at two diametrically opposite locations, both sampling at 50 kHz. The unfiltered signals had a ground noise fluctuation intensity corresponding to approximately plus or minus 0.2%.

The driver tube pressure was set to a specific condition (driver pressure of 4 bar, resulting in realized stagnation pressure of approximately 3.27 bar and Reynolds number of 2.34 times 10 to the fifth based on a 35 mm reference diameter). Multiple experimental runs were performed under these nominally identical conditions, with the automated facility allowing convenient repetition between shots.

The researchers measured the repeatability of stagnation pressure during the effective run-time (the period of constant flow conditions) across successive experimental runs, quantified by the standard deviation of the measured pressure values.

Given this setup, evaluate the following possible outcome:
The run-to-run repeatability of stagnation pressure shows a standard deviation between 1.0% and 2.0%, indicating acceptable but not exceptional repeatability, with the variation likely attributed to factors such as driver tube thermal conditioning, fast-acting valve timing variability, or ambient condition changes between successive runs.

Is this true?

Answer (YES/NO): NO